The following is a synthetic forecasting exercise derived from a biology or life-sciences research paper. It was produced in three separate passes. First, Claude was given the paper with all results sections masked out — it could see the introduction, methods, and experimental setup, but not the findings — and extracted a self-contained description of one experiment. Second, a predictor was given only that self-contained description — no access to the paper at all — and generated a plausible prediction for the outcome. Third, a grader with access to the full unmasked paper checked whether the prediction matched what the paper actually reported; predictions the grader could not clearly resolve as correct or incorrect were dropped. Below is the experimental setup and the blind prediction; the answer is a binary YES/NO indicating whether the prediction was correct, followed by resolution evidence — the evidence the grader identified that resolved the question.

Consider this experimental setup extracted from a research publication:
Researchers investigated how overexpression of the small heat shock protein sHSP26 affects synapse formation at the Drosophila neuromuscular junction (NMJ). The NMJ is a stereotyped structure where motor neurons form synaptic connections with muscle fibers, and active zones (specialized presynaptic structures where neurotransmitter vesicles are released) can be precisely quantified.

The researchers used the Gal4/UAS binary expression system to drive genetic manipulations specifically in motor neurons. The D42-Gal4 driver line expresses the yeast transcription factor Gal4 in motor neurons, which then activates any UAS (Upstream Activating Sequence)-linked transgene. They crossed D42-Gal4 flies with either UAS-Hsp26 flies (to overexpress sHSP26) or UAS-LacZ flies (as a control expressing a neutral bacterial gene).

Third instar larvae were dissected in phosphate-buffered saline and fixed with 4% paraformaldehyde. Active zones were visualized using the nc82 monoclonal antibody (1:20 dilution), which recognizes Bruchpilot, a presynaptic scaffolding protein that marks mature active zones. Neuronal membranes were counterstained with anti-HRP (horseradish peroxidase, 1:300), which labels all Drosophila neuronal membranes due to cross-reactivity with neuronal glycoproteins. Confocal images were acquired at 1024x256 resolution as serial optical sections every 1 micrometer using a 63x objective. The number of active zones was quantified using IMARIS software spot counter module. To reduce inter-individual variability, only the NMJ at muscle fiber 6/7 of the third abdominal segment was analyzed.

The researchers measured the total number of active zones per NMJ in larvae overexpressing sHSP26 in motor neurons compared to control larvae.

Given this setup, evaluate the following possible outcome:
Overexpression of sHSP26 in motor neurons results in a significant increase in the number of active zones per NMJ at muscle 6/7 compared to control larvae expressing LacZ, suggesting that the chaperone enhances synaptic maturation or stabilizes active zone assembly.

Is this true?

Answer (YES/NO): NO